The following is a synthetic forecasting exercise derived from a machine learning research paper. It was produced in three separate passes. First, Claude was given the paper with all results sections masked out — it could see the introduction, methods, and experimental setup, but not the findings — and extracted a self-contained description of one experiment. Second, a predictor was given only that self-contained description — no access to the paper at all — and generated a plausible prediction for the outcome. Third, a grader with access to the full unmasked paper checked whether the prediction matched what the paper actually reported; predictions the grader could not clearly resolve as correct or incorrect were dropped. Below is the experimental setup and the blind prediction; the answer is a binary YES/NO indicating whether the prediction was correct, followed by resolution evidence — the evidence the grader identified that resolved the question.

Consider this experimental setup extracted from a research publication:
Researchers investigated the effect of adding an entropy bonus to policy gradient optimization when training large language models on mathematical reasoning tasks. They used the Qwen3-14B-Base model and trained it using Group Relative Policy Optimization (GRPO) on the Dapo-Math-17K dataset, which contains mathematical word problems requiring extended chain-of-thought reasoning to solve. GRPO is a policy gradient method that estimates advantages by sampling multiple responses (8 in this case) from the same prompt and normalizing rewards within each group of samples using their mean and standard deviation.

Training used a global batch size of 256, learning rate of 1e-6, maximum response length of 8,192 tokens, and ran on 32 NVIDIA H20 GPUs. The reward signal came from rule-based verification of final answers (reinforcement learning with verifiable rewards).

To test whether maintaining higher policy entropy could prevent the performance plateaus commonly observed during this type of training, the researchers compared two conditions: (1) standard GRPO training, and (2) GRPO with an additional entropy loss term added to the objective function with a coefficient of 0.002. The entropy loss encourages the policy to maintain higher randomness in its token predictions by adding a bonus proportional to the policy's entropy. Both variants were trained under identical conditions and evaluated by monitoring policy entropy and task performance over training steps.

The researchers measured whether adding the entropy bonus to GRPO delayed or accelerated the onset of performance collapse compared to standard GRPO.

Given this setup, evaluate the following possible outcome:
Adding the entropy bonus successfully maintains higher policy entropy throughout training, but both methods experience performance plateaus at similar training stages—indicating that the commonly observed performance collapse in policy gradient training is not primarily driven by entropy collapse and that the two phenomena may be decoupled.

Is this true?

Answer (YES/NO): NO